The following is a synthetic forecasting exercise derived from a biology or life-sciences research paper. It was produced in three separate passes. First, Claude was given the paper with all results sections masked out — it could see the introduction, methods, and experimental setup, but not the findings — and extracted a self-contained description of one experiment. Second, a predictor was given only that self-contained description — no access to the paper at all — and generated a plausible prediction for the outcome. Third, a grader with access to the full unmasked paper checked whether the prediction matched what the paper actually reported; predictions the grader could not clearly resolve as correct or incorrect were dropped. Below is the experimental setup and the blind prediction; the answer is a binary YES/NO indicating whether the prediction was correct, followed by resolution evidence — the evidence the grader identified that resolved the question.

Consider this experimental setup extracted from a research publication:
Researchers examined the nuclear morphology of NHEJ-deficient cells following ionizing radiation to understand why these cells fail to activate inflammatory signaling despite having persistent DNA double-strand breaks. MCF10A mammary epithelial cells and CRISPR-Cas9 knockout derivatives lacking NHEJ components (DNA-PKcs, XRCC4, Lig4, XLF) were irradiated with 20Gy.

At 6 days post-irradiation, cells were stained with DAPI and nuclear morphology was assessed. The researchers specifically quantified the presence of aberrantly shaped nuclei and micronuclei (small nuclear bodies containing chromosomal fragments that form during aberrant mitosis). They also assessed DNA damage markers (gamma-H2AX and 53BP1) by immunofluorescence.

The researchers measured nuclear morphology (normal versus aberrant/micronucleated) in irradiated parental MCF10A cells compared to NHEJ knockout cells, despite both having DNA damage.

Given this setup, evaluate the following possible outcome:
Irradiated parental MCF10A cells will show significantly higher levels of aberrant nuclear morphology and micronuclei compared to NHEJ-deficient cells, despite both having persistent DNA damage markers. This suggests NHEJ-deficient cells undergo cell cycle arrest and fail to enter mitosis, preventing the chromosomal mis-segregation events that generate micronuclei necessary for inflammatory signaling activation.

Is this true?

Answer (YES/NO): YES